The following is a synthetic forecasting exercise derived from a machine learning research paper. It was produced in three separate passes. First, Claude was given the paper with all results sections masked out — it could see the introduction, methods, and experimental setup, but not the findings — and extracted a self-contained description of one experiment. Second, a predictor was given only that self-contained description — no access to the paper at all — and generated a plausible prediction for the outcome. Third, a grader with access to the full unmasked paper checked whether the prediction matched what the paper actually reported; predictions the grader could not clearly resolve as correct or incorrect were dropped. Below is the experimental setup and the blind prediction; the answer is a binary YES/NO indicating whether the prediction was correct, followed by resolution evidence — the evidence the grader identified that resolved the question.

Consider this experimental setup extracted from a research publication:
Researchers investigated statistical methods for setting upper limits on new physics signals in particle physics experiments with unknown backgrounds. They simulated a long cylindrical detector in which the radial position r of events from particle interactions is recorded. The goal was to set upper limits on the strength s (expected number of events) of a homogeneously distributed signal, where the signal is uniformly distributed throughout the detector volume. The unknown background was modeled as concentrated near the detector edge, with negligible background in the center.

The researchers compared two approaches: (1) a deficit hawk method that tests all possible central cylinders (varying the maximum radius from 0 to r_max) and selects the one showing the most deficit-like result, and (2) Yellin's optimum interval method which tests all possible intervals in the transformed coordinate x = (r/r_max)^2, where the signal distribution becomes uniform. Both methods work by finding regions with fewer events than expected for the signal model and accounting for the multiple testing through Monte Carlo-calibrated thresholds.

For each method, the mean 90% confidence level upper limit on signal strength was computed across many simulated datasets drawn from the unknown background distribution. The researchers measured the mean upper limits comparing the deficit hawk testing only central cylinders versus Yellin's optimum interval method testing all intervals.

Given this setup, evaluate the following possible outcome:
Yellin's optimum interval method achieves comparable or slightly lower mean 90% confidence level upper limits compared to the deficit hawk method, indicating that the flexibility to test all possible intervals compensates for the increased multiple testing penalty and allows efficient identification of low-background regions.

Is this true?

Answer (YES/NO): NO